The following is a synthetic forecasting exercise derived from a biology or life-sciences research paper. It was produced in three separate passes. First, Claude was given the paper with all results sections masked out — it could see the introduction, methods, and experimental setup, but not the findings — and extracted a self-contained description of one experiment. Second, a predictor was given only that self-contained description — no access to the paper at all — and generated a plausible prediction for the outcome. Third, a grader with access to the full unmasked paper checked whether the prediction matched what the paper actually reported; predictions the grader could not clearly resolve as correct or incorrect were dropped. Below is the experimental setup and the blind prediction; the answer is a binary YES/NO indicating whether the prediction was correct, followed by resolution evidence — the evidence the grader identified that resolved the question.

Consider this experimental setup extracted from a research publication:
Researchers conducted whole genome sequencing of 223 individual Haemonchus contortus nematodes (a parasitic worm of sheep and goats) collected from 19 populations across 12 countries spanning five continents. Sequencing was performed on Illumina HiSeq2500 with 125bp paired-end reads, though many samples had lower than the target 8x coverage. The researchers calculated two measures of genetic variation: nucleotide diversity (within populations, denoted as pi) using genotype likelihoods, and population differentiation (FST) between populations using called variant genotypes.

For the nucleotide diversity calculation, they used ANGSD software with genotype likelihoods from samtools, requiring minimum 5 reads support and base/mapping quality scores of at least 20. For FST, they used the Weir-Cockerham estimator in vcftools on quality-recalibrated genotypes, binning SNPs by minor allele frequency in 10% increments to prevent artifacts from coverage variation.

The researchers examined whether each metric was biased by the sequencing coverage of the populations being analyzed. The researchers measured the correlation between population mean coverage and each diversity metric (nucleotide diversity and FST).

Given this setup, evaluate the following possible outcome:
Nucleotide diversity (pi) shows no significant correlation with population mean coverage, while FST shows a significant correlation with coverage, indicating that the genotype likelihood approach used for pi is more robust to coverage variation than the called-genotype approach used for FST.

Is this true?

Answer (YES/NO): NO